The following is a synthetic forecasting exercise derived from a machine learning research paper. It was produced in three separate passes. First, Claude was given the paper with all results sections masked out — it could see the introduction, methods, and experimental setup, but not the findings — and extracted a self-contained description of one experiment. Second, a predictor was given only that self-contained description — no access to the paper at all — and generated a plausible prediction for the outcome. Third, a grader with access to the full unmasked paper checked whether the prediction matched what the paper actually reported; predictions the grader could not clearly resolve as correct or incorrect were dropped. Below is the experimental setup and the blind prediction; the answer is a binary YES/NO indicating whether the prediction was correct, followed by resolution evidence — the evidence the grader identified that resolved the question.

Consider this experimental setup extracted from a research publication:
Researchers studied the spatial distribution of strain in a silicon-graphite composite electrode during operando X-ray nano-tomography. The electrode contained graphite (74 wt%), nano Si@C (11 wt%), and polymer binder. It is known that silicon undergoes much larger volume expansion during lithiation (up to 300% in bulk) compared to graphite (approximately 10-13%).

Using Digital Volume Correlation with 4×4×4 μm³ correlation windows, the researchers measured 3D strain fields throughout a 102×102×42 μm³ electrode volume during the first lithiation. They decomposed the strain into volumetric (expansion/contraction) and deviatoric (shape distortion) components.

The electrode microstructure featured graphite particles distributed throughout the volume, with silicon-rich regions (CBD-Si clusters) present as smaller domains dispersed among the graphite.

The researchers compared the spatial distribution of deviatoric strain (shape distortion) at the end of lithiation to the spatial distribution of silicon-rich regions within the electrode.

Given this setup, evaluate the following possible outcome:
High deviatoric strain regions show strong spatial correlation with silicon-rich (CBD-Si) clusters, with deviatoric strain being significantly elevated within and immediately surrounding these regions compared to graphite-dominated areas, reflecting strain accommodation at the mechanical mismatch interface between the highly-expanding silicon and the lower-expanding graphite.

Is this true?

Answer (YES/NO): YES